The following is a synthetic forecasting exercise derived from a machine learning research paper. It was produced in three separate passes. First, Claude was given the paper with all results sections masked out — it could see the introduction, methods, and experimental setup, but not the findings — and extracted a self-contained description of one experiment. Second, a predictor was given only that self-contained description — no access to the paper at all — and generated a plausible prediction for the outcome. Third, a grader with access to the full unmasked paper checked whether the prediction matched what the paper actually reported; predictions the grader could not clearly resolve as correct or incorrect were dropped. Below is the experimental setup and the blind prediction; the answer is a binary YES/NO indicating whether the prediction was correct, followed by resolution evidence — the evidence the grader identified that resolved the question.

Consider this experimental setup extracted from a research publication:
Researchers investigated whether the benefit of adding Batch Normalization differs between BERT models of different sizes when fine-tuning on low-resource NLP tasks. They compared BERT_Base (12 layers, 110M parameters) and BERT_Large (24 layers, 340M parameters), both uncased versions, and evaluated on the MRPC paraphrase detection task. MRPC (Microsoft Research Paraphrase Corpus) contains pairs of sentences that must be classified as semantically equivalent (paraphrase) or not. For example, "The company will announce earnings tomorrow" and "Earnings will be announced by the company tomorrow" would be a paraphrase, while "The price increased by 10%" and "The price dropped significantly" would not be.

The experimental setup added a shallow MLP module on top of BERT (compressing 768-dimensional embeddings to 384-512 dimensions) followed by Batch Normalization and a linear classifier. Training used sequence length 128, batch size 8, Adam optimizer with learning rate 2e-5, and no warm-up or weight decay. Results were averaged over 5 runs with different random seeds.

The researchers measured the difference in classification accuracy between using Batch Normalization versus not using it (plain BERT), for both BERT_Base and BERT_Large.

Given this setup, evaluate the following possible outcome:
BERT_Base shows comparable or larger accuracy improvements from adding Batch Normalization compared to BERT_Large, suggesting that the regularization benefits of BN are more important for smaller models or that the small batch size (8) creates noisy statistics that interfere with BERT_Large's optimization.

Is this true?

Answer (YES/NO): YES